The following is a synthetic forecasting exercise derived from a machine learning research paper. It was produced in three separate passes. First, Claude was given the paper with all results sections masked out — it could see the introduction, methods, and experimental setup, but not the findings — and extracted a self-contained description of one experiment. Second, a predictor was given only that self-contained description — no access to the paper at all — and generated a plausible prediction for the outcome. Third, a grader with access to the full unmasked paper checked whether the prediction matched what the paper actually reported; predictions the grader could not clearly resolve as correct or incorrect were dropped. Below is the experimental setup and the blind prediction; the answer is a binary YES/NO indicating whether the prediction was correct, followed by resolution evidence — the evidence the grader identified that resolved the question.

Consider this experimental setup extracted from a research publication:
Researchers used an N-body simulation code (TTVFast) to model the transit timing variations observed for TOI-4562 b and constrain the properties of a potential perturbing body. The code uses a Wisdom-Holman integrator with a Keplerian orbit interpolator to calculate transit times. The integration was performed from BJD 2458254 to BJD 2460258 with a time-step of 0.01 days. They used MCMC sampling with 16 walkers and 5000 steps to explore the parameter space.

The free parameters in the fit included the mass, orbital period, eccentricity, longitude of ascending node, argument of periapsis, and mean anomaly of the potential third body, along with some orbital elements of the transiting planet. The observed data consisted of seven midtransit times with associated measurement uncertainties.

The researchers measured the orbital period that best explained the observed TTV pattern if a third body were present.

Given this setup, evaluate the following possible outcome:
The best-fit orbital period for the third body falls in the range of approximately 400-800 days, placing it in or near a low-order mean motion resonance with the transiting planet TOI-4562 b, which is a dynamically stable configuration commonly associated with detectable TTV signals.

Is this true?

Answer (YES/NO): NO